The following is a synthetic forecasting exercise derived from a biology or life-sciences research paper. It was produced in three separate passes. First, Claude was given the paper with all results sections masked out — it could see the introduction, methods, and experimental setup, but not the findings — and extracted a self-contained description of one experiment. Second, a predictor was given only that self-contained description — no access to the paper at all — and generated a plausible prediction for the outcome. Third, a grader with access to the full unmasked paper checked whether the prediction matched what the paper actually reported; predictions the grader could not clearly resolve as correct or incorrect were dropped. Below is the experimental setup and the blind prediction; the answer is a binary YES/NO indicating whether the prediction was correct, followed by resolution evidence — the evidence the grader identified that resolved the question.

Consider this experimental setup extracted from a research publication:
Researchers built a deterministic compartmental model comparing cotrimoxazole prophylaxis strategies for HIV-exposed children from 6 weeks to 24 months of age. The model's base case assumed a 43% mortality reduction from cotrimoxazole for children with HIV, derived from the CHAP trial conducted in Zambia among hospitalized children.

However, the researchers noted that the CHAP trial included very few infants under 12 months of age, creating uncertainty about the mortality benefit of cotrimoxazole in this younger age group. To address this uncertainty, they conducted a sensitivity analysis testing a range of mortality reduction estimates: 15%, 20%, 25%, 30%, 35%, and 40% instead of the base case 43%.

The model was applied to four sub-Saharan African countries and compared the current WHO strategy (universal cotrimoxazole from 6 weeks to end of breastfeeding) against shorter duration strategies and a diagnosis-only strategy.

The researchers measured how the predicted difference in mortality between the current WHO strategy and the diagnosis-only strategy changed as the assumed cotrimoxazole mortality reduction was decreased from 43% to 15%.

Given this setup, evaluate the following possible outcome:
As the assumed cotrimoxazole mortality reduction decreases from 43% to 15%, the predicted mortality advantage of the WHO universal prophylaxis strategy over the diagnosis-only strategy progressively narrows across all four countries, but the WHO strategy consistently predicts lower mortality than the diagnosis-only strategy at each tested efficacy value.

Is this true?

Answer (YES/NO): YES